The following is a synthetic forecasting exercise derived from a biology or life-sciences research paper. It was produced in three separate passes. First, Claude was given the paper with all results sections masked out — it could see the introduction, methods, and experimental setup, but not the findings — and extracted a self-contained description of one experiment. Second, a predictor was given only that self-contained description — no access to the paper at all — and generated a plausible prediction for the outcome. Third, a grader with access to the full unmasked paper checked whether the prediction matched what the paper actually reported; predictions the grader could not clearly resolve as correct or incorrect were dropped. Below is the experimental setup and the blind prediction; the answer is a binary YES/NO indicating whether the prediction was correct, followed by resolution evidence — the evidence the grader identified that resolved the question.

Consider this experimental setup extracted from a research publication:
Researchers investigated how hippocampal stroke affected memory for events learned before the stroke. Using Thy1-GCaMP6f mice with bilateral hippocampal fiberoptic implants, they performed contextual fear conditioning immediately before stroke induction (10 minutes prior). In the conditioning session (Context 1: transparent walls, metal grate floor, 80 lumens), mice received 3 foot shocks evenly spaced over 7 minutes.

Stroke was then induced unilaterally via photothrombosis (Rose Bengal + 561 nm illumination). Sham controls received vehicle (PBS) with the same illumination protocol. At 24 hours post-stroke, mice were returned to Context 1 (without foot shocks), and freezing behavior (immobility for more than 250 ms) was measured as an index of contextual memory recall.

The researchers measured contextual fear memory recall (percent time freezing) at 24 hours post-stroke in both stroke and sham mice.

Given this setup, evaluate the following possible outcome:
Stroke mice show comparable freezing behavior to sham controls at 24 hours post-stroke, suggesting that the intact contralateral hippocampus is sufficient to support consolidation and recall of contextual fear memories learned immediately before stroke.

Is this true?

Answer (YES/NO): NO